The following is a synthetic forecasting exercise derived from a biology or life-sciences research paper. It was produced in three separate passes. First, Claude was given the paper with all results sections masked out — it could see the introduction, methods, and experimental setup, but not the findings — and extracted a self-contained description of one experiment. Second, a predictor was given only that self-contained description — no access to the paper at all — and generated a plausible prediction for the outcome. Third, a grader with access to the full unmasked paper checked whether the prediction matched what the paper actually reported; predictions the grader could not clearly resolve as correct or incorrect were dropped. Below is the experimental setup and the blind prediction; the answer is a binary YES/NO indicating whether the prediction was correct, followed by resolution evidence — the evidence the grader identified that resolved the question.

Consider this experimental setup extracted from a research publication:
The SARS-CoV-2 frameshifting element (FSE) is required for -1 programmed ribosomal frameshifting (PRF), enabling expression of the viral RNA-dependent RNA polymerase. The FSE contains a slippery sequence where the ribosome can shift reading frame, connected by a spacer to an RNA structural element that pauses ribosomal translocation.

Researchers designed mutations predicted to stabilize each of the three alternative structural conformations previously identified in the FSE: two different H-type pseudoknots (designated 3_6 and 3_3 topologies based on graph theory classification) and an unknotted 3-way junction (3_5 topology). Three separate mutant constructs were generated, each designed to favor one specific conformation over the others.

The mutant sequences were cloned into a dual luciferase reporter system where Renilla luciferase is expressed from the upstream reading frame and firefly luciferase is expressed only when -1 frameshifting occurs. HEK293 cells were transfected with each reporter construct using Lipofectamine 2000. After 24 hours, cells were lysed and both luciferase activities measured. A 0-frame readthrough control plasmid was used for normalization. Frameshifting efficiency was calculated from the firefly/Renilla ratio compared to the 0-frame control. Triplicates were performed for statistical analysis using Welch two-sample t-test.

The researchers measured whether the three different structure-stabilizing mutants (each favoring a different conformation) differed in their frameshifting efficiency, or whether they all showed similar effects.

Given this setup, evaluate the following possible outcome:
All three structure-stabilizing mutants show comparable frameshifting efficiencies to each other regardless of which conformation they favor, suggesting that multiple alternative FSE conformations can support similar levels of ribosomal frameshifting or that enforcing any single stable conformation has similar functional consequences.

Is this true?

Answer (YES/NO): YES